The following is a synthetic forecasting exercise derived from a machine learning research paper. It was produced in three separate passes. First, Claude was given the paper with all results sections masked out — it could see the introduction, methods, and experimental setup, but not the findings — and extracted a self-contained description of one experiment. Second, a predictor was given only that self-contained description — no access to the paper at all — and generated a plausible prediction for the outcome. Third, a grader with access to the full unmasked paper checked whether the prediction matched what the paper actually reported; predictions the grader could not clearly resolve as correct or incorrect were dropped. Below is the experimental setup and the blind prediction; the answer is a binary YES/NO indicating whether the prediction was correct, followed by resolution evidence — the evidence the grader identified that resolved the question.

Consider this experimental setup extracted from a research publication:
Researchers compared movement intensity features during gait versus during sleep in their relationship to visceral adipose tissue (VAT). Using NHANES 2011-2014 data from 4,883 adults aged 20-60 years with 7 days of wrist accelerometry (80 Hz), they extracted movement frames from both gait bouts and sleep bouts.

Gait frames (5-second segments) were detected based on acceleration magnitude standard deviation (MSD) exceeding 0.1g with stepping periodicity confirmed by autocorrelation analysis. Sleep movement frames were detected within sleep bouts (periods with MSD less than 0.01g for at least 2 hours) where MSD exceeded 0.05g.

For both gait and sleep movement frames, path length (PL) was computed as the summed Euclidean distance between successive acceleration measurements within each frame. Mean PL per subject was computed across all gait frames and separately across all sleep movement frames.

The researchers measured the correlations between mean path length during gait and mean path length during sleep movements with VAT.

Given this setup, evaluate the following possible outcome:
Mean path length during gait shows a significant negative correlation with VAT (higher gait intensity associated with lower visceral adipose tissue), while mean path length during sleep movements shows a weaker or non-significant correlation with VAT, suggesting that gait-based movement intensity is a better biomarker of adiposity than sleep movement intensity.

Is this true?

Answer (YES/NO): NO